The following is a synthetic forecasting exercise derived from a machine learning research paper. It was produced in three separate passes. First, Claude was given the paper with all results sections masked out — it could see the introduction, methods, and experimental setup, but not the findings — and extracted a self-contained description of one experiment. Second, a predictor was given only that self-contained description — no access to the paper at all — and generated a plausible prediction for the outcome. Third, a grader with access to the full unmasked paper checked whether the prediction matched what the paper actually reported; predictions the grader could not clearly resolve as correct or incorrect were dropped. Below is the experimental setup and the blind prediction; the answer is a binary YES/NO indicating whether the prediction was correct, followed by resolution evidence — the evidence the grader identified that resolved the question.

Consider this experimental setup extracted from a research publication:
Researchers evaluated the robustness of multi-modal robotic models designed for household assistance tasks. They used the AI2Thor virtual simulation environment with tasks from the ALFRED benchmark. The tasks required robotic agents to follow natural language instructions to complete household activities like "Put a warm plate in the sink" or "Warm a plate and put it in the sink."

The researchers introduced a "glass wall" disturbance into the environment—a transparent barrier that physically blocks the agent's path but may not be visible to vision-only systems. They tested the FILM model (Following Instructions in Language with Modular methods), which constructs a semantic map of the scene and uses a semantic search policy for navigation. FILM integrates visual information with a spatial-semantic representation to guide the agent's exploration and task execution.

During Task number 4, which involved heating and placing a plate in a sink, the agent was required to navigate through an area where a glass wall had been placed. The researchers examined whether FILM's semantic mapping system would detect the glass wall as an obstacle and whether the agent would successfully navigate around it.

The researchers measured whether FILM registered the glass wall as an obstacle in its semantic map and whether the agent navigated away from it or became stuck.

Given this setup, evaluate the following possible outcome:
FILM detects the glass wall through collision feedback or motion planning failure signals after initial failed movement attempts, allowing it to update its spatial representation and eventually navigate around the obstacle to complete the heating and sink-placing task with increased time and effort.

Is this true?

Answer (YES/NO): NO